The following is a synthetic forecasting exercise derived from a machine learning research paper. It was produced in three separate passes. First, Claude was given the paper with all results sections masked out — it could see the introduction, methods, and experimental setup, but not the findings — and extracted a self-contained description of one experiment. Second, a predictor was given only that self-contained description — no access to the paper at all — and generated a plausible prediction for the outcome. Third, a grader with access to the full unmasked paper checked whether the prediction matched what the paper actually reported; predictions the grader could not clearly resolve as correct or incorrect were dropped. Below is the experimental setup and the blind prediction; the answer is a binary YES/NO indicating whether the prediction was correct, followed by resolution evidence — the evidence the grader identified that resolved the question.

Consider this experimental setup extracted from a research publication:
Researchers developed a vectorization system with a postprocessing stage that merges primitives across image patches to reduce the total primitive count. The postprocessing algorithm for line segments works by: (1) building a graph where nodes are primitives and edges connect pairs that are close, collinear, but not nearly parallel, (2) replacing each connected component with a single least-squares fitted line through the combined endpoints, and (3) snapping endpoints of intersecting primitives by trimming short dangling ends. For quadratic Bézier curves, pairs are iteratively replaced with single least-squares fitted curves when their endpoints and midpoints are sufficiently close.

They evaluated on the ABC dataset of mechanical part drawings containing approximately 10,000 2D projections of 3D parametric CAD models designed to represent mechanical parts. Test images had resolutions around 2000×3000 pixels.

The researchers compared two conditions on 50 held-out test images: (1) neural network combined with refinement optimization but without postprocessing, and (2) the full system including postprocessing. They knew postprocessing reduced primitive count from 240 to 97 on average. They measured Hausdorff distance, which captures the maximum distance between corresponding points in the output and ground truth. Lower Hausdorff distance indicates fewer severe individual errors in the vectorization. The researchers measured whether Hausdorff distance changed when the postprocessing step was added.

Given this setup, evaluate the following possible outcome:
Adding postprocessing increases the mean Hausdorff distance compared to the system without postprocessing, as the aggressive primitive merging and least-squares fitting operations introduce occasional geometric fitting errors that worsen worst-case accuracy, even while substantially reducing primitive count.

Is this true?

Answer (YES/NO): NO